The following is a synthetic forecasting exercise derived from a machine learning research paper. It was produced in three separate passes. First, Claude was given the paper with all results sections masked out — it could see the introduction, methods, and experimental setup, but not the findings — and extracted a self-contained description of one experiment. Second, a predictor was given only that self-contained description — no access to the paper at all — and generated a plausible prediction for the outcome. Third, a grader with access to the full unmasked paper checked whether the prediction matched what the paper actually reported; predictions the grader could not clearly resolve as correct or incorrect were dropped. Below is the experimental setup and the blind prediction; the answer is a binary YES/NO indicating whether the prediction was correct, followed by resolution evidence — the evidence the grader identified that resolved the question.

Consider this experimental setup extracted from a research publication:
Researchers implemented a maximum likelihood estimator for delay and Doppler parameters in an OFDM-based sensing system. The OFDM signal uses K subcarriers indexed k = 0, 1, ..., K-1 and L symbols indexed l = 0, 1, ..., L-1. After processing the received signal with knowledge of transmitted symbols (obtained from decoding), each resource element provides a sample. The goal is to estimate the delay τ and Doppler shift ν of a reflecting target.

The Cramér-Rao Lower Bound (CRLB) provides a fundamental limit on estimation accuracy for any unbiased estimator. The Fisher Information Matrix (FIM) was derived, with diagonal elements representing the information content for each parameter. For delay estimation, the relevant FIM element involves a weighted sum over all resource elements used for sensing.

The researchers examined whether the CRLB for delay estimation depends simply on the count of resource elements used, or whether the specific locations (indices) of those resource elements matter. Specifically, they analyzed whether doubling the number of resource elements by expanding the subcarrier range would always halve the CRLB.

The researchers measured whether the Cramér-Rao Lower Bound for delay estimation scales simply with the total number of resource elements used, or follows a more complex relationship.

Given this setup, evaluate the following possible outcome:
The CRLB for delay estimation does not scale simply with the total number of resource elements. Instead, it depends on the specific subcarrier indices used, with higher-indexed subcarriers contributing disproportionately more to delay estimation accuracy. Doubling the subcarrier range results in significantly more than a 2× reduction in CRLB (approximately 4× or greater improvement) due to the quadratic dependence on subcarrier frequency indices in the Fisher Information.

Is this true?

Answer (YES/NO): YES